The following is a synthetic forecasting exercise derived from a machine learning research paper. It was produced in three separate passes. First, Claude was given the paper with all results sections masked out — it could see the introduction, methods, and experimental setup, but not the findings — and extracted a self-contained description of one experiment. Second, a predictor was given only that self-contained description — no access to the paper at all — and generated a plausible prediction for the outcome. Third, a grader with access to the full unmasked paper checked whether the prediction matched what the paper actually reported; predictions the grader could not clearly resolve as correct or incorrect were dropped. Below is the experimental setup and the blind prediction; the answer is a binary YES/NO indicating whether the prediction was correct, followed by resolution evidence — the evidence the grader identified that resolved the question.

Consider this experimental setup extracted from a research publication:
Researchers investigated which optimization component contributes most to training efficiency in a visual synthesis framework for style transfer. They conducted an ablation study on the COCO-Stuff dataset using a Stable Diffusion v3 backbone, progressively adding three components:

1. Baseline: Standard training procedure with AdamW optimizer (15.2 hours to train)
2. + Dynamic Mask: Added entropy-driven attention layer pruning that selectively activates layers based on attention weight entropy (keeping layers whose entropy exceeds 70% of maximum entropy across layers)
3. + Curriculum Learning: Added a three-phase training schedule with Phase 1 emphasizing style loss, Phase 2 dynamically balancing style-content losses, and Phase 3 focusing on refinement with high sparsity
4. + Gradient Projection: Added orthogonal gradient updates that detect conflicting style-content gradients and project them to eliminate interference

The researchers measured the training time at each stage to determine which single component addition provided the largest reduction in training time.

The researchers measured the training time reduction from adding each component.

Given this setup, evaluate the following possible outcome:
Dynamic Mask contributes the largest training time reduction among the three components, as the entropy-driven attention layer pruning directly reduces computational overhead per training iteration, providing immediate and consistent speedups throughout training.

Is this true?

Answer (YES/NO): YES